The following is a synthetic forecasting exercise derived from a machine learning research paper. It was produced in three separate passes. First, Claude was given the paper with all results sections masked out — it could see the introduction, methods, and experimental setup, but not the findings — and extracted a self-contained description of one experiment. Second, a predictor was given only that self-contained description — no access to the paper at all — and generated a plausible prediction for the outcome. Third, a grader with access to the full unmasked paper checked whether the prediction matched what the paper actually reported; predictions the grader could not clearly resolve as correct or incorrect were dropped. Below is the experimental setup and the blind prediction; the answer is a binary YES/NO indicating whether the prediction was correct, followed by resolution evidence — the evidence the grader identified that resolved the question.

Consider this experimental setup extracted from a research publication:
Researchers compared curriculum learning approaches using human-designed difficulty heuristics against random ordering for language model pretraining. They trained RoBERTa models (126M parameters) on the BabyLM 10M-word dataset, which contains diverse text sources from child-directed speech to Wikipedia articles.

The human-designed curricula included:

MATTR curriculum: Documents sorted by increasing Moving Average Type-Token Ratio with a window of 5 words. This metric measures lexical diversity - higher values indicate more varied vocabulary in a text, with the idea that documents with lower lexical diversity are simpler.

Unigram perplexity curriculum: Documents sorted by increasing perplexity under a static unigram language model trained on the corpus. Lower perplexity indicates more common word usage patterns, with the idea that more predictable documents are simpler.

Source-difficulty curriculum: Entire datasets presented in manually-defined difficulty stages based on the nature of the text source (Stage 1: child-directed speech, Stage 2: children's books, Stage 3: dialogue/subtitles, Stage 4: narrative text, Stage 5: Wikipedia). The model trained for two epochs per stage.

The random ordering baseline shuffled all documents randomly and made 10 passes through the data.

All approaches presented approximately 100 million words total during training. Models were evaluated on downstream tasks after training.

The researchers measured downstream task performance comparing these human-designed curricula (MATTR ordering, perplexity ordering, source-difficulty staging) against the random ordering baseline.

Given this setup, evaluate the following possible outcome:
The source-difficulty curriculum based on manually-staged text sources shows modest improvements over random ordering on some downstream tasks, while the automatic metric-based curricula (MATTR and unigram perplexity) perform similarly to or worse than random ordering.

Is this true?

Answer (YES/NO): NO